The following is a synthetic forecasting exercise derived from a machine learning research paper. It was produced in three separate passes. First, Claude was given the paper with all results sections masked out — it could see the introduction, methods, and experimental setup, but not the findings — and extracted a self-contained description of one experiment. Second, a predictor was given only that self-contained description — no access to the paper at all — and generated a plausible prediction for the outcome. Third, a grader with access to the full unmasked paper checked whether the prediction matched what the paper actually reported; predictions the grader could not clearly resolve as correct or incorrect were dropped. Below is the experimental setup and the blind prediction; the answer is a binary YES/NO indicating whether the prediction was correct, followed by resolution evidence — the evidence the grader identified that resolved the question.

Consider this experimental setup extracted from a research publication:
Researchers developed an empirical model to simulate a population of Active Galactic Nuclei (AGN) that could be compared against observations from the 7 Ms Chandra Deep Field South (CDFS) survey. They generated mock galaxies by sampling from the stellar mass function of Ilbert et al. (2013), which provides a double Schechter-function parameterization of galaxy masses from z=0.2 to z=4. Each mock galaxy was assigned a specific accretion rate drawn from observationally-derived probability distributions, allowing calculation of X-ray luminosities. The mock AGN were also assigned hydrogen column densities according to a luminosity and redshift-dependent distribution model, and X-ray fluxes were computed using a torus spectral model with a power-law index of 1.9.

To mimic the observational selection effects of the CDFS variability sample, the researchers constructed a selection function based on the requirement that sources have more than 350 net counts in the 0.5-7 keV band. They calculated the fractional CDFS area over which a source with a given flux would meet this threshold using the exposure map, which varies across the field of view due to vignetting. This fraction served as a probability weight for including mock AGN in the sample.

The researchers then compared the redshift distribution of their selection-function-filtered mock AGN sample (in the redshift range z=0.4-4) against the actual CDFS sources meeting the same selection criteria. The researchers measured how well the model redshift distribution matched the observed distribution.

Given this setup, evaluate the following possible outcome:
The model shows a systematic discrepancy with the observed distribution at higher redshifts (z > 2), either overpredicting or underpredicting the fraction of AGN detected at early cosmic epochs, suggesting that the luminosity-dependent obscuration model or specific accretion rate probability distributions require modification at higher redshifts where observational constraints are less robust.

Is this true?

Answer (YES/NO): NO